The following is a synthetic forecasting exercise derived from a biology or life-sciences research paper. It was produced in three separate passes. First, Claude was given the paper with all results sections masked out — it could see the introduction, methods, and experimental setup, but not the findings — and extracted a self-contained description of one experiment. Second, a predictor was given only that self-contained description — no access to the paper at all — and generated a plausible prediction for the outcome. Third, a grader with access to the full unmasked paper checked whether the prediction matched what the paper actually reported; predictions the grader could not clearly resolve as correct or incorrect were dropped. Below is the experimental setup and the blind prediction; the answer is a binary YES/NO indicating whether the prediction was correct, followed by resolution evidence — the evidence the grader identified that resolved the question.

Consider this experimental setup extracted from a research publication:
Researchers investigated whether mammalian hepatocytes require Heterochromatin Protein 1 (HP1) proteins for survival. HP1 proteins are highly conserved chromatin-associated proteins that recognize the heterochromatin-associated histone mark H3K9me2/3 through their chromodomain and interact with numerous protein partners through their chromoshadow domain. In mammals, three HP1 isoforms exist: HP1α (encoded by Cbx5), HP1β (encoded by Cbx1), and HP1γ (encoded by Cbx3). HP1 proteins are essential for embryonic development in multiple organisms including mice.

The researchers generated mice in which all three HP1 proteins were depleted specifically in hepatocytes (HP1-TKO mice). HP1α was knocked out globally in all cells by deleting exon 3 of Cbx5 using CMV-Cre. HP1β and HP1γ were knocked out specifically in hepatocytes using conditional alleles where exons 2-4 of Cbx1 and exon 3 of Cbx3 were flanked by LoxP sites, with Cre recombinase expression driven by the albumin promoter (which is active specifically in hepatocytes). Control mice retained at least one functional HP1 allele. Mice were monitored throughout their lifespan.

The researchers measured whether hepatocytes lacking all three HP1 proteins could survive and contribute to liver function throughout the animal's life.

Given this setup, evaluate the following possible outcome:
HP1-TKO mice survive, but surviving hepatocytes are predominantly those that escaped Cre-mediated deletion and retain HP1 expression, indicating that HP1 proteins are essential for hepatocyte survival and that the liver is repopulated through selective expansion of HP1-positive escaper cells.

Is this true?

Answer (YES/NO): NO